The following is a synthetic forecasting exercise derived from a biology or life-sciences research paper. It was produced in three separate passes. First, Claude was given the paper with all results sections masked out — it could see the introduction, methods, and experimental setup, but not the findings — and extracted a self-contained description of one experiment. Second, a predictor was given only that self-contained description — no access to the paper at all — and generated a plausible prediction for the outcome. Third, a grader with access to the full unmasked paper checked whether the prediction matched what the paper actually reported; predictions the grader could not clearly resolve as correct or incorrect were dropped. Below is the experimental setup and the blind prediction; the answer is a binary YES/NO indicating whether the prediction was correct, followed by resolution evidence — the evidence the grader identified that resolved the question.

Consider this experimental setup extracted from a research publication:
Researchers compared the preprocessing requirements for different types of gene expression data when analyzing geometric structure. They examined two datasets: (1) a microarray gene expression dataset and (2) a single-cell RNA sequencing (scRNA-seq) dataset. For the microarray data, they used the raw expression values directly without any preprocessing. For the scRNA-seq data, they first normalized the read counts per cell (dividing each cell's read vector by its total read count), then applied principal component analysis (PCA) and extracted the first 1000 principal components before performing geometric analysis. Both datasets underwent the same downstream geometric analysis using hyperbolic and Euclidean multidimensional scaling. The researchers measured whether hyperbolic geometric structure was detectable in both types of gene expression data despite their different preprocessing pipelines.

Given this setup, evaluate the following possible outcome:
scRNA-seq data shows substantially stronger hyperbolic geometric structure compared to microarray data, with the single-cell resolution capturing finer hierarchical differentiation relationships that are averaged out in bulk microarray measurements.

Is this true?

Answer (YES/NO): NO